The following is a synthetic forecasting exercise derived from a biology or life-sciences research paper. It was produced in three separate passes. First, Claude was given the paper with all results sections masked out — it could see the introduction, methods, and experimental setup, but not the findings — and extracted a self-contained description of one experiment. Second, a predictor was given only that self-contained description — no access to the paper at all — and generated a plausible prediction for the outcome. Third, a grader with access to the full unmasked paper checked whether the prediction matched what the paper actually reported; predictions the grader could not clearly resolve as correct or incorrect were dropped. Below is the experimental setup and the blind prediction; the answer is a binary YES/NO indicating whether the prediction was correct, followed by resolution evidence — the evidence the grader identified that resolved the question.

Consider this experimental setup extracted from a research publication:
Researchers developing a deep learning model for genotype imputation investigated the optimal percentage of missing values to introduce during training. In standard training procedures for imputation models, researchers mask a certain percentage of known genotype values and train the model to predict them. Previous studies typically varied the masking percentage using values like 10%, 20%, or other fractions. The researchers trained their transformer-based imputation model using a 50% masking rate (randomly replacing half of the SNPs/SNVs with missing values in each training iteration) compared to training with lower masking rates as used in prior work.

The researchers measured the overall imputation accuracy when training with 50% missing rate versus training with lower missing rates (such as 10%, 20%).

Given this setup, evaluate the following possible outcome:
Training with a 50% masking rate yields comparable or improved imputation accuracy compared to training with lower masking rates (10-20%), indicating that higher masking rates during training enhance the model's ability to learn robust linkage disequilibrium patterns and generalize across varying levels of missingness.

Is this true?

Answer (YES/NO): YES